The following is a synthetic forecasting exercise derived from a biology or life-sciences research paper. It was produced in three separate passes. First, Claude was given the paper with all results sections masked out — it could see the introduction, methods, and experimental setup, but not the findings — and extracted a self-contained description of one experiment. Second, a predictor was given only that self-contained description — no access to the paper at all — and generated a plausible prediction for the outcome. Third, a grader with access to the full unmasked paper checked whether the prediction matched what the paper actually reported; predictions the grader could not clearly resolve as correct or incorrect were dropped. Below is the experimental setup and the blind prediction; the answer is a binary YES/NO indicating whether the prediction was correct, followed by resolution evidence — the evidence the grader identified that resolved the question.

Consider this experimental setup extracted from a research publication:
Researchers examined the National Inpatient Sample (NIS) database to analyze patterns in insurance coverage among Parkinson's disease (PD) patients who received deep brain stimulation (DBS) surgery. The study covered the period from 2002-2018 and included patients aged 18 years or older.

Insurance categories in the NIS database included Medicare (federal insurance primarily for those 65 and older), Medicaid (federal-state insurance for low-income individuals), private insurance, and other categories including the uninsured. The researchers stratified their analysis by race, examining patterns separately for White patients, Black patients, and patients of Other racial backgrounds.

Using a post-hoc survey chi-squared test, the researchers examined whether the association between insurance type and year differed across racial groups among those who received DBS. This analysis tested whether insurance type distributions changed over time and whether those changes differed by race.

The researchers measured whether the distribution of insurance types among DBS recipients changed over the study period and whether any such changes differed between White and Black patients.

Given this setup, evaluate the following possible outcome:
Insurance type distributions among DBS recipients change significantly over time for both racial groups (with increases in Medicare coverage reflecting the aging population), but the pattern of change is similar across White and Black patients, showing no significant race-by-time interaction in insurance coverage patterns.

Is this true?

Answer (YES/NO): YES